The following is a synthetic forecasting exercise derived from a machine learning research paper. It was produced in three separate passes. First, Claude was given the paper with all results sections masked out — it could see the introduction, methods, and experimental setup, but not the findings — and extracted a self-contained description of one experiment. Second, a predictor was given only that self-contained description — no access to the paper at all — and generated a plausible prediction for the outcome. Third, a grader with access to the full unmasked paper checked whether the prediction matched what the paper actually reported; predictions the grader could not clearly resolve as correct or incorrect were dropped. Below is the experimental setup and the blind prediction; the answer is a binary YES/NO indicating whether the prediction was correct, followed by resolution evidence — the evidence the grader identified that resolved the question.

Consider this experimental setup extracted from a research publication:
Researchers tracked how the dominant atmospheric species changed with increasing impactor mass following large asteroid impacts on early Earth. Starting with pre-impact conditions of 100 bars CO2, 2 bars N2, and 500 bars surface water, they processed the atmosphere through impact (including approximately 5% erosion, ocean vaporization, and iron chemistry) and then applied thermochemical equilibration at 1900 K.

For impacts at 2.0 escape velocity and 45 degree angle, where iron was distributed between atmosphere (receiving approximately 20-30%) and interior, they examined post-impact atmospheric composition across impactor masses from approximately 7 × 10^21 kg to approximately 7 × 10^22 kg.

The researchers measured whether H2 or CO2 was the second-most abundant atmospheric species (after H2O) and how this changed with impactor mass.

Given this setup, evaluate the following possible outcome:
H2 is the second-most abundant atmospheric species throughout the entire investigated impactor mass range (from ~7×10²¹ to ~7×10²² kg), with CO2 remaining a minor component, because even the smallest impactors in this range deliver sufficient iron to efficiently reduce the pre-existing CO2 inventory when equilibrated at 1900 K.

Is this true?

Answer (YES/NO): NO